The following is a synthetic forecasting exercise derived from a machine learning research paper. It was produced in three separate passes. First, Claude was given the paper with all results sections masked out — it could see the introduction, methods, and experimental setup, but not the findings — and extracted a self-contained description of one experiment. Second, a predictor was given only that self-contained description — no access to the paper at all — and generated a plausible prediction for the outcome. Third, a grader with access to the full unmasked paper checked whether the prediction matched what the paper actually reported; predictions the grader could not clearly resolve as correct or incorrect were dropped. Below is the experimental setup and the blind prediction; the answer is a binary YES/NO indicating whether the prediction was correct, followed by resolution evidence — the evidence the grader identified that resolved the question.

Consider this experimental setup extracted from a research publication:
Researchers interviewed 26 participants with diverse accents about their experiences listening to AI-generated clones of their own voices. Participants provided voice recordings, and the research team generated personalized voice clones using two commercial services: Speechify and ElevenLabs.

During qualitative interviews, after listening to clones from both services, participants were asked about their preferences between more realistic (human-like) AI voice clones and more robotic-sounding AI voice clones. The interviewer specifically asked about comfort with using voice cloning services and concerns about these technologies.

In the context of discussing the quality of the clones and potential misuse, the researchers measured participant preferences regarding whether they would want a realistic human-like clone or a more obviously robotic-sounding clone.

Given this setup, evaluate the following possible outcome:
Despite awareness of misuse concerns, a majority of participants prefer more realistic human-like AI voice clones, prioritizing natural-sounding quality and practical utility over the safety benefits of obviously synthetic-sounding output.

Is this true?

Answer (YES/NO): NO